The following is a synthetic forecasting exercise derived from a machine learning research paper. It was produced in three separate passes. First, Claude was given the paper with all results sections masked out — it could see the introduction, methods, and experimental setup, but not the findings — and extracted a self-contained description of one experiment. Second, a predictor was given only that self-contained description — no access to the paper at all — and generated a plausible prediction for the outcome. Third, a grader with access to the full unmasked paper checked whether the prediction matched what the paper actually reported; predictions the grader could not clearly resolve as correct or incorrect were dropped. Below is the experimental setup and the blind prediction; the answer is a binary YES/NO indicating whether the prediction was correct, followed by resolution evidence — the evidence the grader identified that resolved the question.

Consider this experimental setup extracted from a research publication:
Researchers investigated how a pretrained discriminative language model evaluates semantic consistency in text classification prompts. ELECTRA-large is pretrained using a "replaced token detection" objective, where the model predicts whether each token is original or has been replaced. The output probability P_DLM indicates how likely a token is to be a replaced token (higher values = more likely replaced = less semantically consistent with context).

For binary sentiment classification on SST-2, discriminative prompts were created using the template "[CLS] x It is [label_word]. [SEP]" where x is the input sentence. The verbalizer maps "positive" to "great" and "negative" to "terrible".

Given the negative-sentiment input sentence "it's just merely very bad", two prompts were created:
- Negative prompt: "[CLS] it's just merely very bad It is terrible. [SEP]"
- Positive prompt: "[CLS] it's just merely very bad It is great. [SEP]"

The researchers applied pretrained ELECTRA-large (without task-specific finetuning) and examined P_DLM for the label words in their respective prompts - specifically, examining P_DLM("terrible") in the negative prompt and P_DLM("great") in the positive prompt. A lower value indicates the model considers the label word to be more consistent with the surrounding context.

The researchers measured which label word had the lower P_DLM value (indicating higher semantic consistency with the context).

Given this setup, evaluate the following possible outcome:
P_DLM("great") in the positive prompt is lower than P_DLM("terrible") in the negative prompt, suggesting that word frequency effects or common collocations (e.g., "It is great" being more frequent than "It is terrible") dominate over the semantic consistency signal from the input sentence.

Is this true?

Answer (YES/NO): NO